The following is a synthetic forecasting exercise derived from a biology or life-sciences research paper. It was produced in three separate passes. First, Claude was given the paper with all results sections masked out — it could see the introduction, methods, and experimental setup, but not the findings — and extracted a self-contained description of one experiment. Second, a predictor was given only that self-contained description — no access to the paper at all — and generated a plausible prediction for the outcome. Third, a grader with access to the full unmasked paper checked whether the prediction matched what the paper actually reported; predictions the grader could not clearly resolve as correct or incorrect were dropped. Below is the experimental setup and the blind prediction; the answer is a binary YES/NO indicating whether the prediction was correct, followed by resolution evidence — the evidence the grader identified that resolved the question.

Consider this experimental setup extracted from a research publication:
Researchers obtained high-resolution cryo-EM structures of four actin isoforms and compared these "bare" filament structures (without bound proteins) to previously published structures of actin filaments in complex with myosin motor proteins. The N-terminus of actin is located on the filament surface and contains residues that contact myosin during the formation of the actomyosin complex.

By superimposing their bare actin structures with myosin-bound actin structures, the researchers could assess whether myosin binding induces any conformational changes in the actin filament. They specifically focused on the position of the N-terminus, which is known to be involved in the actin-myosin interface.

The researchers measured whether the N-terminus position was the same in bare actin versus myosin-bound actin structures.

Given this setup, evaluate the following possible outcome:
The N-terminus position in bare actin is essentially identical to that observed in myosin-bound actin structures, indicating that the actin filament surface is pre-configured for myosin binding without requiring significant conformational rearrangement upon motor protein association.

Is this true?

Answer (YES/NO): NO